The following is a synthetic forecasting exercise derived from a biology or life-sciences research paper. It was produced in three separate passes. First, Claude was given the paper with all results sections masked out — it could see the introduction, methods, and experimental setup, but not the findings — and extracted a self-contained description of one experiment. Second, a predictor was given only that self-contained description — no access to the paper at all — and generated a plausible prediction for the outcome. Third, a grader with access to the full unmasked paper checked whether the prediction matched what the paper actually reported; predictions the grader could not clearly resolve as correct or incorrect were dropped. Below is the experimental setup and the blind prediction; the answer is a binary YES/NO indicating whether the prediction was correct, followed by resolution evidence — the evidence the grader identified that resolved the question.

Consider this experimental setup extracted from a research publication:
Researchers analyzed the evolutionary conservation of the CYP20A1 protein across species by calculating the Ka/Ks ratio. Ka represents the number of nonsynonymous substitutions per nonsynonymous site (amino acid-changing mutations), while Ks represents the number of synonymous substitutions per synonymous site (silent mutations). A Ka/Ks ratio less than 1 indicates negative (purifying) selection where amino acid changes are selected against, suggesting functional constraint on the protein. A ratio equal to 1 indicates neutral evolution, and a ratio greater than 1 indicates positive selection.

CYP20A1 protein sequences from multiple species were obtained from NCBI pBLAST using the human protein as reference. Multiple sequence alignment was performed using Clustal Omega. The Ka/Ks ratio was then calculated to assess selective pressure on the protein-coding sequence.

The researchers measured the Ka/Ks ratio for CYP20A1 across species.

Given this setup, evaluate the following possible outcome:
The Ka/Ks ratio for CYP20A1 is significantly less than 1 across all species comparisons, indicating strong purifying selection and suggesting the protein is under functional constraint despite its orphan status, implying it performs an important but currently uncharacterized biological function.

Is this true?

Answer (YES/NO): NO